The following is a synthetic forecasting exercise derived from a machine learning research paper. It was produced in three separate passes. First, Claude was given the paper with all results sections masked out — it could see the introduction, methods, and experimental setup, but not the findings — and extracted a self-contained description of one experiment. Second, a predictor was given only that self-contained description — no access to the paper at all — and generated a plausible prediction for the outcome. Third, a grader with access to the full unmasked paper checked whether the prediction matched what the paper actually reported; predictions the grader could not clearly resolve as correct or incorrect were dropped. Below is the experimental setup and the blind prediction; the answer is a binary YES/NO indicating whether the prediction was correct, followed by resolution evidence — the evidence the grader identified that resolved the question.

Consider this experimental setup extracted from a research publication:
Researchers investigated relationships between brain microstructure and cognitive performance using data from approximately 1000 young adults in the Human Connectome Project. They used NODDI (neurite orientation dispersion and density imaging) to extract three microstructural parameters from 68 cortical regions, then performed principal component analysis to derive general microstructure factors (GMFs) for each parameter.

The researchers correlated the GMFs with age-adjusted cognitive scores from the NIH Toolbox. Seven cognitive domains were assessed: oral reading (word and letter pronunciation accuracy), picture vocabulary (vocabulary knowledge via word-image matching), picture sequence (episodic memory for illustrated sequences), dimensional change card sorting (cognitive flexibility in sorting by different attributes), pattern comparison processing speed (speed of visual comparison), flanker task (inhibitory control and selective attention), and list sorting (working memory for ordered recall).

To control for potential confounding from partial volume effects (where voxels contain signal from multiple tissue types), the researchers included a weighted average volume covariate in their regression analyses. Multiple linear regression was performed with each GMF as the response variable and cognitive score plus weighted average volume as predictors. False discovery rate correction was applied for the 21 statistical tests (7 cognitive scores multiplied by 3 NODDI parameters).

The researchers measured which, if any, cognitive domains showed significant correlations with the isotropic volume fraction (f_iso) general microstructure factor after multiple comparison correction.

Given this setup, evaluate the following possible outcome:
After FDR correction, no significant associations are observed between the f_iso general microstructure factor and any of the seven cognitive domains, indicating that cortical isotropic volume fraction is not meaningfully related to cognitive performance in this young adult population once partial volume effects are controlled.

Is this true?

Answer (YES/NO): NO